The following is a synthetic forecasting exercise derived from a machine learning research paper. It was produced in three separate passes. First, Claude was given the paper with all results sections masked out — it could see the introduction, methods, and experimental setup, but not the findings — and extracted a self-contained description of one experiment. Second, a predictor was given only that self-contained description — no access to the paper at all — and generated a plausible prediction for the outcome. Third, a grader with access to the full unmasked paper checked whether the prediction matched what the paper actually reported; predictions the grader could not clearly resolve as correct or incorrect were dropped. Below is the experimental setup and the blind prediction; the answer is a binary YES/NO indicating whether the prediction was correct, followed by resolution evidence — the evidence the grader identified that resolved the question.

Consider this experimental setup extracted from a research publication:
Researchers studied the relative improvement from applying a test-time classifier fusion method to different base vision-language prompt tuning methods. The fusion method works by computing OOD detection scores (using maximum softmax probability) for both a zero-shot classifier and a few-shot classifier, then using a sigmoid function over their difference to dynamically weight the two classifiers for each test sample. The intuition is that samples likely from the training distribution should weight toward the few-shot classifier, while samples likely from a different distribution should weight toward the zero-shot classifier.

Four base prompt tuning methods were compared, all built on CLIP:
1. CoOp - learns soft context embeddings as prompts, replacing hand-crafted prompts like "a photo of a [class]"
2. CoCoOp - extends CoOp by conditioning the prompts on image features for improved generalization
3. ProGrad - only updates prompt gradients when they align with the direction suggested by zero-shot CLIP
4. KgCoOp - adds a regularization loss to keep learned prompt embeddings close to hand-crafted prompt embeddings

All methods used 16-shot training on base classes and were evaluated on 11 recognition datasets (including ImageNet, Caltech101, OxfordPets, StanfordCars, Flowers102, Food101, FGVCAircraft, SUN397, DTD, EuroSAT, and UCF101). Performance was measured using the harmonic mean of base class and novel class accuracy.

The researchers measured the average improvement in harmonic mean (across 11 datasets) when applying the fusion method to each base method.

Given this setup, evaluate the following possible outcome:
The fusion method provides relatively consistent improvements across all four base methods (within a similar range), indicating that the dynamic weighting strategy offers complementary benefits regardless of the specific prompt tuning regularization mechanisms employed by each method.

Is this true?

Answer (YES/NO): NO